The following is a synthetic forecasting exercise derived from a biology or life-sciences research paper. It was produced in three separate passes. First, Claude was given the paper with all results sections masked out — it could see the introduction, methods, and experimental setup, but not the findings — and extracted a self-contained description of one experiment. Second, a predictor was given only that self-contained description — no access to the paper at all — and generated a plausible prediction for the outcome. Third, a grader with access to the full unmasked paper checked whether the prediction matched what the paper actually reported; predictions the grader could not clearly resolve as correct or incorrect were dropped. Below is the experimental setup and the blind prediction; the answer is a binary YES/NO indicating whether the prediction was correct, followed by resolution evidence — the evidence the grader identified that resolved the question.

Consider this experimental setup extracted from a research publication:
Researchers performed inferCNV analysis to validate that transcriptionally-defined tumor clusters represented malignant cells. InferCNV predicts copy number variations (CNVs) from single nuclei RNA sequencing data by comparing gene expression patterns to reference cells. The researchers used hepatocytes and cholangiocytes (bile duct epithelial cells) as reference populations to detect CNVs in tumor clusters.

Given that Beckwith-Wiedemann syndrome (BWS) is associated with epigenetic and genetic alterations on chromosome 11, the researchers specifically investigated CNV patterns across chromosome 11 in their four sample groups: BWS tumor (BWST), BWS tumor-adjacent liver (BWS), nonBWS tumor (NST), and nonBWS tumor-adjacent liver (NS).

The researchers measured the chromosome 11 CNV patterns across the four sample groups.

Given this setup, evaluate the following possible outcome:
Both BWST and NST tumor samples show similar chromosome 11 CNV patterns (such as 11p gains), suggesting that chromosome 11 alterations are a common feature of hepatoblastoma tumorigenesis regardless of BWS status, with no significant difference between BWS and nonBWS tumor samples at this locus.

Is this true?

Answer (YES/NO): NO